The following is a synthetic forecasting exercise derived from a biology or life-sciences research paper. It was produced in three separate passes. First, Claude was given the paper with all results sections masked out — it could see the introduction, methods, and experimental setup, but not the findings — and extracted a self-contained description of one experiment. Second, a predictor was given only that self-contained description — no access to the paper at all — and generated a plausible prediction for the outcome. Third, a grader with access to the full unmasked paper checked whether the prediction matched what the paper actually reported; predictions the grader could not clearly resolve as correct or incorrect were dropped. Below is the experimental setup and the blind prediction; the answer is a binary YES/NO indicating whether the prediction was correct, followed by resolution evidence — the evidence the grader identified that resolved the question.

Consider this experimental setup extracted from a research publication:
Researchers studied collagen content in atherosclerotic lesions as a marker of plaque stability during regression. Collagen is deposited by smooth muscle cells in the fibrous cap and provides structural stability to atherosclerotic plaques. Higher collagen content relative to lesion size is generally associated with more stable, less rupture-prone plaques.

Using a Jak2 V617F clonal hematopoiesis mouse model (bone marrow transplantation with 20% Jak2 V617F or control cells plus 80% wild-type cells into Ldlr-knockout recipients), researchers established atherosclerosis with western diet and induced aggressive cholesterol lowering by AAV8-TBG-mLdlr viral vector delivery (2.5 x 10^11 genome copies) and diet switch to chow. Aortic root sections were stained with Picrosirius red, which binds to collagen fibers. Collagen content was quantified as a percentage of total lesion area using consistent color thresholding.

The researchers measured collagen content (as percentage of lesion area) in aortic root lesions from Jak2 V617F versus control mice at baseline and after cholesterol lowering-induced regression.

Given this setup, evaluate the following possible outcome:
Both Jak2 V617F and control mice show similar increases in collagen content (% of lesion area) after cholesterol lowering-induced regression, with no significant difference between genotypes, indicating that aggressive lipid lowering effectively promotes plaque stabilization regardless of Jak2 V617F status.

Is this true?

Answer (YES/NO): YES